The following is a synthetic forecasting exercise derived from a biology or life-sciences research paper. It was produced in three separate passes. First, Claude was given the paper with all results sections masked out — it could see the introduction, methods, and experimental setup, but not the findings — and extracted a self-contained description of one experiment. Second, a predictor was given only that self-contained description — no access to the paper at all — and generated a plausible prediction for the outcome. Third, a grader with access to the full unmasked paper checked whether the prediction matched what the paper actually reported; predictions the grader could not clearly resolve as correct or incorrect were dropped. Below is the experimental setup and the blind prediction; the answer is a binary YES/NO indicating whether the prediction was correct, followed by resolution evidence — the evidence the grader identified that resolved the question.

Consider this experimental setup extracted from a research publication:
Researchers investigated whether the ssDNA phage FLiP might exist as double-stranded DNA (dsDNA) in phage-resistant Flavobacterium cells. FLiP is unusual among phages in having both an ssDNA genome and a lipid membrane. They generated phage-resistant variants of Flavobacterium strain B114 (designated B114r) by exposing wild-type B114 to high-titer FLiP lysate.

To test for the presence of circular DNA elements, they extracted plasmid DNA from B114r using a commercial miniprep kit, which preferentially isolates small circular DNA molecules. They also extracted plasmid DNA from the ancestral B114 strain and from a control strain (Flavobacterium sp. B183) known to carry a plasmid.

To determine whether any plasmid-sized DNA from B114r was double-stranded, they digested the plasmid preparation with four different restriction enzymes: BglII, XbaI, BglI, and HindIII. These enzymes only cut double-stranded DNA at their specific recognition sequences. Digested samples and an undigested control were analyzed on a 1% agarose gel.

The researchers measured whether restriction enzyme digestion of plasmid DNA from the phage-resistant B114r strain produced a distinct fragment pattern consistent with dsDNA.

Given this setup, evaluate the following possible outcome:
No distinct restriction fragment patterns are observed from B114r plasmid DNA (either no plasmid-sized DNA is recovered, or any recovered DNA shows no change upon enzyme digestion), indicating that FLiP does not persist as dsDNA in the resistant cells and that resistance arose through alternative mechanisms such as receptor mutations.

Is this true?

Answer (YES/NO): NO